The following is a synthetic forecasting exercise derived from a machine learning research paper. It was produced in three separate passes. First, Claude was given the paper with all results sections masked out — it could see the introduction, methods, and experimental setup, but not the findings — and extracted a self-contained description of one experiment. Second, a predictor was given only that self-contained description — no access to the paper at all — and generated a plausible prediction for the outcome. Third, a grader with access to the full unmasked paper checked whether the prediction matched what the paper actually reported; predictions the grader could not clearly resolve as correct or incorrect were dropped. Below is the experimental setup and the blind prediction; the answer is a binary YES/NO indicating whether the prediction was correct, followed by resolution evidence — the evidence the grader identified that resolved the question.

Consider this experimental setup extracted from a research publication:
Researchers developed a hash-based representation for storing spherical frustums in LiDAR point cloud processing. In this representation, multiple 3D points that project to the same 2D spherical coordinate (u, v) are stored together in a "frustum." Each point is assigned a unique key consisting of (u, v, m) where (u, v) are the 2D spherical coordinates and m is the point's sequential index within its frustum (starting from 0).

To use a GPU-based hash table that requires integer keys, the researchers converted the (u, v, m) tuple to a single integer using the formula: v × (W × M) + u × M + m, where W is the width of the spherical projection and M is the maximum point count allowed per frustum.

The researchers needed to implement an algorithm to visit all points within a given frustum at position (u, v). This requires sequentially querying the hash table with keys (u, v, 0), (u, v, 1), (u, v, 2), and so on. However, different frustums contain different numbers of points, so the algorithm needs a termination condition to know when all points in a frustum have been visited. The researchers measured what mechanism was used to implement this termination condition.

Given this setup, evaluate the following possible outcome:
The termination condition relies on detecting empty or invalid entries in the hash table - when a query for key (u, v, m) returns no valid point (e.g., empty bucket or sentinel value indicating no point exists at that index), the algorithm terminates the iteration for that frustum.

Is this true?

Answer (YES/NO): NO